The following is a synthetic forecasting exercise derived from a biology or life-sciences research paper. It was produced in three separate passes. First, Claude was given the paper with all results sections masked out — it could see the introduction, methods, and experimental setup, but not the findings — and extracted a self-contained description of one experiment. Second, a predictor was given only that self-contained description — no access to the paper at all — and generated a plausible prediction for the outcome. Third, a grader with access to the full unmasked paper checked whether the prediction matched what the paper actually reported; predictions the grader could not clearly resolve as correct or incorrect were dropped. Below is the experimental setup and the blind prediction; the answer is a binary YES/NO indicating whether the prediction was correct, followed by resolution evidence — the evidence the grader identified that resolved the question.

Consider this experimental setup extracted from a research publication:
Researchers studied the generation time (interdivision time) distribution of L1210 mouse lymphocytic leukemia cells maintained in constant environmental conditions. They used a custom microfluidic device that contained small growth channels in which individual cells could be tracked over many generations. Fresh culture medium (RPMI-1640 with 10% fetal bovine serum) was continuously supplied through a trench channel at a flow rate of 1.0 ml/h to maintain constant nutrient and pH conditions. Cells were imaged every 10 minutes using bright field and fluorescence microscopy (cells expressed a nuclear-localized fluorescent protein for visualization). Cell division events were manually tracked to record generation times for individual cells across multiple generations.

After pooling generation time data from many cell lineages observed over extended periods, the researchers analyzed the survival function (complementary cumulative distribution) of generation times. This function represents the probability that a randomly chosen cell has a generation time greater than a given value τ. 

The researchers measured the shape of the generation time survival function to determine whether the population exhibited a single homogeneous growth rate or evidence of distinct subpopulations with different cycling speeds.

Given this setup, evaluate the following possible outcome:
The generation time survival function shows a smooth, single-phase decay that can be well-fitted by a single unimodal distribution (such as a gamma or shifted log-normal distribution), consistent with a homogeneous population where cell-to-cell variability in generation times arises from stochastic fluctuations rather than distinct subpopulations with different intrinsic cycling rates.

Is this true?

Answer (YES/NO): NO